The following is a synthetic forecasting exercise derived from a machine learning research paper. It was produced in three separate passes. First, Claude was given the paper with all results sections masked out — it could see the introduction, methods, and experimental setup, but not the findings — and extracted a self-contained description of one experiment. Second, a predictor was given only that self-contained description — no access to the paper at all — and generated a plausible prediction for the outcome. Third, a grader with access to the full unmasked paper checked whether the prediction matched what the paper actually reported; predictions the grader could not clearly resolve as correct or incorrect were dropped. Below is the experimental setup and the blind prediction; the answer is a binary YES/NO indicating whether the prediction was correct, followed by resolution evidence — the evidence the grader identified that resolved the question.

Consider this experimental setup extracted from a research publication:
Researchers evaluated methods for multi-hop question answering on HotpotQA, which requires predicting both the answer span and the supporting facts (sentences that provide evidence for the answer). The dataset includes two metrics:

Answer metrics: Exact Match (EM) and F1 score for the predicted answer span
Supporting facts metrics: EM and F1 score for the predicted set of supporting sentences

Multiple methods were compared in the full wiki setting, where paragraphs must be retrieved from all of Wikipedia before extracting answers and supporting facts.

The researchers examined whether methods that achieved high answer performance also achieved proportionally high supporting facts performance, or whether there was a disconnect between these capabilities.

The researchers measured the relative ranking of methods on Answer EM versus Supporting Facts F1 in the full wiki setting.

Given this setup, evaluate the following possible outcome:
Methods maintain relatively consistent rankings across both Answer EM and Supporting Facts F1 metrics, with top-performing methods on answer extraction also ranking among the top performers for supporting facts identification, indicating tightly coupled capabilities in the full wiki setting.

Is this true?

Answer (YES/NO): YES